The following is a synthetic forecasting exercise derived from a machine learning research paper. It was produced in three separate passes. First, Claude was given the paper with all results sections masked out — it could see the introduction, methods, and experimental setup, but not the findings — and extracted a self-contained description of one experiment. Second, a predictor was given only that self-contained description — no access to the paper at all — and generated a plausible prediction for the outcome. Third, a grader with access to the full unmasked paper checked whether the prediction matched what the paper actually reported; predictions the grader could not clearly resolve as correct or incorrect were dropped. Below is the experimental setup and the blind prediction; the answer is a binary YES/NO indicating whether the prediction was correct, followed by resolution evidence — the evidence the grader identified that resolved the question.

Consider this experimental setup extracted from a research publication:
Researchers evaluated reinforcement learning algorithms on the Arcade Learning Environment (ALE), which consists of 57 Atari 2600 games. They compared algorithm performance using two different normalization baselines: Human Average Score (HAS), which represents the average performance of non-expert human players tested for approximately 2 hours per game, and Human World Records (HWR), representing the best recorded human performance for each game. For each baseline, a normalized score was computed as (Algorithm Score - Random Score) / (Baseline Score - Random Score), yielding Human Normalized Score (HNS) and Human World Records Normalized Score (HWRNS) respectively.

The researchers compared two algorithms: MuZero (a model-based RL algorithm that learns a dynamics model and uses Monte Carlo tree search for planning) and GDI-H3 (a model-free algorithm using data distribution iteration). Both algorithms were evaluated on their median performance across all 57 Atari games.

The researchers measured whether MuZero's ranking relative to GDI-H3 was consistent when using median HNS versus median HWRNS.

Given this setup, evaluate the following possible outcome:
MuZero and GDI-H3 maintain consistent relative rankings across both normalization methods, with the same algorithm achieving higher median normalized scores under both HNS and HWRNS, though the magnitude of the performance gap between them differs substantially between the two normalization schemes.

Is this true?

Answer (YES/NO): NO